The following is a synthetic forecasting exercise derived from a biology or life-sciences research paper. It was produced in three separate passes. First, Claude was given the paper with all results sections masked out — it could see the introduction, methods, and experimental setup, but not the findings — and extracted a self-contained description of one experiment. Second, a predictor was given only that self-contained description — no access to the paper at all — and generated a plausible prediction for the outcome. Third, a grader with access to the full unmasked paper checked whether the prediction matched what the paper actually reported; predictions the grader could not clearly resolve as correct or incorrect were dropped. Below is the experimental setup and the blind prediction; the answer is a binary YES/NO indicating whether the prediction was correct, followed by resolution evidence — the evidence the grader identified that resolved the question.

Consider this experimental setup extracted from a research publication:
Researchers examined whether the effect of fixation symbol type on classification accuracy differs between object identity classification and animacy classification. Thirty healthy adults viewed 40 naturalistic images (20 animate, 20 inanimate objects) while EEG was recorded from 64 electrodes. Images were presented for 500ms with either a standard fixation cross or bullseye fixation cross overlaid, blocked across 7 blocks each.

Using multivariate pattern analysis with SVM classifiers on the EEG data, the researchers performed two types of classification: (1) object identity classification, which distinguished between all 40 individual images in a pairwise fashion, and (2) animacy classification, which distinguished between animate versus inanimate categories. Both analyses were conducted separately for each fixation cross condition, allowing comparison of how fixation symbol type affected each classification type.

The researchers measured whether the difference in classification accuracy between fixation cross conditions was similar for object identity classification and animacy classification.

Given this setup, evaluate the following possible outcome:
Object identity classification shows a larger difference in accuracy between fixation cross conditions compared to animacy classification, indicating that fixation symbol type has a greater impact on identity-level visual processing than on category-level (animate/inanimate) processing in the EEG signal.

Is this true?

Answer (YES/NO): YES